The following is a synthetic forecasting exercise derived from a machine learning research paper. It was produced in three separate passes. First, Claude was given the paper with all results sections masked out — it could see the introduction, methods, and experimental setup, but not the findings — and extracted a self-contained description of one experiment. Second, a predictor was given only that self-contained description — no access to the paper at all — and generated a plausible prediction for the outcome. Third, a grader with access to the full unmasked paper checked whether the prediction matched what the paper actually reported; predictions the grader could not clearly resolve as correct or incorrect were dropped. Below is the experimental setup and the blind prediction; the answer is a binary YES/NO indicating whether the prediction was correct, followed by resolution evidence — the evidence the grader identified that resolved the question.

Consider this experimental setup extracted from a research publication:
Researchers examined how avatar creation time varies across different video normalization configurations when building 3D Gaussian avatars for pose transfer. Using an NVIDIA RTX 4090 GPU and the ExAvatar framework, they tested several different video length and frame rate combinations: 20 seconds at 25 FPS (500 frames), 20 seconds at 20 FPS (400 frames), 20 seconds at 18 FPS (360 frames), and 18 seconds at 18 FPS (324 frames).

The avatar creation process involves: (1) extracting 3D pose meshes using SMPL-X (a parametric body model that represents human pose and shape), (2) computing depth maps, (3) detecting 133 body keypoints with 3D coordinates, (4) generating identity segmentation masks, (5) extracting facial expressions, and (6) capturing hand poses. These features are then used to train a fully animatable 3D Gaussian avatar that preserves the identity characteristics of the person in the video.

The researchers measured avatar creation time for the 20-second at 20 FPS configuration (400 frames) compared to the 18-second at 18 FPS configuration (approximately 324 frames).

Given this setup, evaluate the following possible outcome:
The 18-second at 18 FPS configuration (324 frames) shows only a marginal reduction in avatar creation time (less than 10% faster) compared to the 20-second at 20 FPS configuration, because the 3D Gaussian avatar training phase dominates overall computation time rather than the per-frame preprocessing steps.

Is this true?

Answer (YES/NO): NO